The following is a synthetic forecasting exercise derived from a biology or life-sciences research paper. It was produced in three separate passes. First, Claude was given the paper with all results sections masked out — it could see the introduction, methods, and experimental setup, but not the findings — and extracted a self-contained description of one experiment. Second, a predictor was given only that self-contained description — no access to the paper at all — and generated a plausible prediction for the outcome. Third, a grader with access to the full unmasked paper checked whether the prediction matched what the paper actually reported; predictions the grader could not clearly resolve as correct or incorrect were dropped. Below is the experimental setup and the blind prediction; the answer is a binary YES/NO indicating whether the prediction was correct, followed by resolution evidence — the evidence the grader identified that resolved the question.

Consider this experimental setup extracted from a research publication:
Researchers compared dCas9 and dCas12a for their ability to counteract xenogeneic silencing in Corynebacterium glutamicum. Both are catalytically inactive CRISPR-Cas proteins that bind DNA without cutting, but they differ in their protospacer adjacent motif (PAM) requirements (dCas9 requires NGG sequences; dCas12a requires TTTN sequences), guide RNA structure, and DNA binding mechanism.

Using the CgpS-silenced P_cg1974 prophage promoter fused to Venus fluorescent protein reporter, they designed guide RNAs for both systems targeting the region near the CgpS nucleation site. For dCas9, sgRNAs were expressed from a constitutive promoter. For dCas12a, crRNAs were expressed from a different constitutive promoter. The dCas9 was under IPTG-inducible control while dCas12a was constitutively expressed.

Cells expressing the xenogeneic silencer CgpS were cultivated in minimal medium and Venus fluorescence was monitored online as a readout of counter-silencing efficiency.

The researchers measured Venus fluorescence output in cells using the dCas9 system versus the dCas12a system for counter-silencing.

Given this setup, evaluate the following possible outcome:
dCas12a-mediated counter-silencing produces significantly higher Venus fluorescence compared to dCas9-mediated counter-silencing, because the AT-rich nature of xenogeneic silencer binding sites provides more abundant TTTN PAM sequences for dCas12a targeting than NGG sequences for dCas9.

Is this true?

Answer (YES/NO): NO